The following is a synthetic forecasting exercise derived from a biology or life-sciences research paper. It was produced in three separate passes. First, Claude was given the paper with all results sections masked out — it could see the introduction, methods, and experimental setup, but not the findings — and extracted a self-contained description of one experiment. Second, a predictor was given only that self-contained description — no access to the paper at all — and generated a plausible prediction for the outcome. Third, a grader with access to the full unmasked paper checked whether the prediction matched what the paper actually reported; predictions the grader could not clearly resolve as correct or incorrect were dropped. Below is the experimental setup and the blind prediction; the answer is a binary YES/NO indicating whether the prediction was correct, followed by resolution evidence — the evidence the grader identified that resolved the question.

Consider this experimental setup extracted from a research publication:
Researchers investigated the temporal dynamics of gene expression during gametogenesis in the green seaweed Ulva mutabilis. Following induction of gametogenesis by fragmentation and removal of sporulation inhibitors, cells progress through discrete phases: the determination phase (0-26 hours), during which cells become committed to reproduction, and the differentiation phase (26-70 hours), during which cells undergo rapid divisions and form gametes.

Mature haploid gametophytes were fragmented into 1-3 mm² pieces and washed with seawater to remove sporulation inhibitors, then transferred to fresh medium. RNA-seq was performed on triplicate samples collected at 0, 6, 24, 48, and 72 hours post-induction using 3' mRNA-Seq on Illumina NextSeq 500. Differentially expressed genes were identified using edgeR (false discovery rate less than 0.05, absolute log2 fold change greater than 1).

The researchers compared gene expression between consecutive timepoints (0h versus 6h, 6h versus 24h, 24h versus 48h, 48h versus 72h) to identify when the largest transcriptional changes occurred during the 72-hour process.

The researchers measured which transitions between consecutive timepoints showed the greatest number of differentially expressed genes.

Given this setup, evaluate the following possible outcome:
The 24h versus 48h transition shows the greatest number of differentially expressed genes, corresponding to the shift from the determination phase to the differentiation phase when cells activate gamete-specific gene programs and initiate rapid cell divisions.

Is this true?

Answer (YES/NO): YES